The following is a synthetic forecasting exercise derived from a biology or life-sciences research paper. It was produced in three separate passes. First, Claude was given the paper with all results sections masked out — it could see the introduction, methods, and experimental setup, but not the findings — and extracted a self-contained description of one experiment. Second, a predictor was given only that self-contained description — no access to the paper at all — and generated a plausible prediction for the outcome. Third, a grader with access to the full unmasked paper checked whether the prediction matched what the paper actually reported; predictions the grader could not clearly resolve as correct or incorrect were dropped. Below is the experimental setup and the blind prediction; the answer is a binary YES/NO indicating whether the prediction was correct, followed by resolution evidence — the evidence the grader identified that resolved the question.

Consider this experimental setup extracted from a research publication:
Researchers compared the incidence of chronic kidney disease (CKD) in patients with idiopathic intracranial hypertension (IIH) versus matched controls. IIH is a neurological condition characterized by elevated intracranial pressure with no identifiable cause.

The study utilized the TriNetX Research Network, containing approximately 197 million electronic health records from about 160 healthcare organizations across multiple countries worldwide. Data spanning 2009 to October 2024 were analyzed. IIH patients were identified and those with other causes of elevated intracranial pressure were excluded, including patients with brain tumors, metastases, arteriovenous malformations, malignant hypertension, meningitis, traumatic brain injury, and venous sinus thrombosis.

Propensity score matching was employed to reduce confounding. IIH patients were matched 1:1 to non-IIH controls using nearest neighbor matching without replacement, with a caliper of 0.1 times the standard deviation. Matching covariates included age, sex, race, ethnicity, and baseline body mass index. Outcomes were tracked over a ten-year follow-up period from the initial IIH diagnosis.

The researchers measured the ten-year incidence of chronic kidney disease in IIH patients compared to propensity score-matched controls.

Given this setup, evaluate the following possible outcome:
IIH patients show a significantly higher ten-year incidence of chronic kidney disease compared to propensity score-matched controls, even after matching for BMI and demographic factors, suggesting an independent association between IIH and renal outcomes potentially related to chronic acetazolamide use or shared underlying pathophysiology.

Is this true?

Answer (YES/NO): NO